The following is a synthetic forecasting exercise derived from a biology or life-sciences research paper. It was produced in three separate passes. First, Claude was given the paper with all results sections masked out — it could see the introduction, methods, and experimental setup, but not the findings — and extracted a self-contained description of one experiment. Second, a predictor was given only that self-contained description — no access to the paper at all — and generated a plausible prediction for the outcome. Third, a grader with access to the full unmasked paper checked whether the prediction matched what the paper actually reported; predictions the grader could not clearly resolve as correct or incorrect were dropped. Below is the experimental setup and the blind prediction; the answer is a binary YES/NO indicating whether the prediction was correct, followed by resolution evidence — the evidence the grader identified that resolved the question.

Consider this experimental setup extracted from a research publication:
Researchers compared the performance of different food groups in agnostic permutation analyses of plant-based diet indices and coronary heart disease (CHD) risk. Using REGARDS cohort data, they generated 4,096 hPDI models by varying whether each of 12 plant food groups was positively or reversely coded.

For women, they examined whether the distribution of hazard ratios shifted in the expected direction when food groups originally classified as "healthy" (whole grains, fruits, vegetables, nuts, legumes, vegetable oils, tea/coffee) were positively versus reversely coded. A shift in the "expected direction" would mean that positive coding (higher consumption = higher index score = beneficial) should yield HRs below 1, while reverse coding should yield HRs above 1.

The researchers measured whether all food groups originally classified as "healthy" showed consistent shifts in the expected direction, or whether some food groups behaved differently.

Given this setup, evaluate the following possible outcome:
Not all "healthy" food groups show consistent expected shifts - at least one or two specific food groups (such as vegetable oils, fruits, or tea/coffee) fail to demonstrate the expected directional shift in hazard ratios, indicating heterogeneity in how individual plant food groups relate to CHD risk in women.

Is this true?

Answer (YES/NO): NO